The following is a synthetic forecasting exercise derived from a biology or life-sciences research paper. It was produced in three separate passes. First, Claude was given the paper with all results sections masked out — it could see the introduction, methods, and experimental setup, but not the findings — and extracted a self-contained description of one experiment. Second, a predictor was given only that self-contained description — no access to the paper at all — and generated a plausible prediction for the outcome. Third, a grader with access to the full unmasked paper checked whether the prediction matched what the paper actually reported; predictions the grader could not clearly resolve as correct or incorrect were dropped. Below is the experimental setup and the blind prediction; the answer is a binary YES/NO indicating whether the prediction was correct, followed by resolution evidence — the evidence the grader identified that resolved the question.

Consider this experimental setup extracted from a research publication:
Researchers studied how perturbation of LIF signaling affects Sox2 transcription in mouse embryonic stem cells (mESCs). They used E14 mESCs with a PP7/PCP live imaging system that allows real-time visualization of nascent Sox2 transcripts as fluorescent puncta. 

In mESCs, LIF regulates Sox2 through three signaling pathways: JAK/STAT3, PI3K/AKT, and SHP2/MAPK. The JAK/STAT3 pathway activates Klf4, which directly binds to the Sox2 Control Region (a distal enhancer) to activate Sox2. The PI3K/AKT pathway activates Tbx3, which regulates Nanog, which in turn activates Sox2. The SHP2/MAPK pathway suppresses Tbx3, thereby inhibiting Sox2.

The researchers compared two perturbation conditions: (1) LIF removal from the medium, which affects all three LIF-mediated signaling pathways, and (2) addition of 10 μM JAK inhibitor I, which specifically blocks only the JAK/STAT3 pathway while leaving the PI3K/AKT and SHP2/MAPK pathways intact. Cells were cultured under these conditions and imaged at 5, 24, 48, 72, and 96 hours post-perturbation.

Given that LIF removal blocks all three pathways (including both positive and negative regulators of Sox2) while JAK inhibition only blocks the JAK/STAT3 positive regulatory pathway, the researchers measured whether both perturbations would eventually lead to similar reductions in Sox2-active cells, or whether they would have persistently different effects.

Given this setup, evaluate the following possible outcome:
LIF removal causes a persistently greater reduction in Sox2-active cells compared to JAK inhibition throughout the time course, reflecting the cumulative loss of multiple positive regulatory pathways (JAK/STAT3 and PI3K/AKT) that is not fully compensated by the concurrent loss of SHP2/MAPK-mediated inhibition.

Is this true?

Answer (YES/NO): NO